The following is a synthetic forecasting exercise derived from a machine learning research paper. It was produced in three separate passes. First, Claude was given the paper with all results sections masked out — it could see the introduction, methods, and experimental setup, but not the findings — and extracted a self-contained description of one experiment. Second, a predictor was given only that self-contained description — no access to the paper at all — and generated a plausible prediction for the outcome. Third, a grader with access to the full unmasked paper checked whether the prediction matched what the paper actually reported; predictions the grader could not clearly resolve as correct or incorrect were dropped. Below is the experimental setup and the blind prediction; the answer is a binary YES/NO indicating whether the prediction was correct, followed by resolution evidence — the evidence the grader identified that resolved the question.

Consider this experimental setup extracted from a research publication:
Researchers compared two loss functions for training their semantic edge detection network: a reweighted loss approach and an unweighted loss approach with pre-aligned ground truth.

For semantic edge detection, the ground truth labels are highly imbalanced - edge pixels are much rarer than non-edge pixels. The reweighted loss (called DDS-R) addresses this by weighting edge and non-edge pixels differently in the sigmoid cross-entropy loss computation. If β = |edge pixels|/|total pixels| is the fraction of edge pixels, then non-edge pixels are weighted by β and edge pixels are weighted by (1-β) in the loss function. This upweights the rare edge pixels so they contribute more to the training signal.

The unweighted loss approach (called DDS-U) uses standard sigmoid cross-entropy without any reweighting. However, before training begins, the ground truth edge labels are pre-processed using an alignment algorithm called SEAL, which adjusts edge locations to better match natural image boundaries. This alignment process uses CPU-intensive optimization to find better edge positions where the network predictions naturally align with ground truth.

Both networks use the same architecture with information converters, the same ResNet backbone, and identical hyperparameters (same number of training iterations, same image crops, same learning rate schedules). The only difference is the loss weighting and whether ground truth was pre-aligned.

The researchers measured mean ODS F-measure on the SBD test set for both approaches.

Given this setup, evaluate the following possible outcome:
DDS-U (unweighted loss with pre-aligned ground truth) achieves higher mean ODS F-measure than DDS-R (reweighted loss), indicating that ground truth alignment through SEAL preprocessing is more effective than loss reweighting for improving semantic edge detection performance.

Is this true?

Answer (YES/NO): YES